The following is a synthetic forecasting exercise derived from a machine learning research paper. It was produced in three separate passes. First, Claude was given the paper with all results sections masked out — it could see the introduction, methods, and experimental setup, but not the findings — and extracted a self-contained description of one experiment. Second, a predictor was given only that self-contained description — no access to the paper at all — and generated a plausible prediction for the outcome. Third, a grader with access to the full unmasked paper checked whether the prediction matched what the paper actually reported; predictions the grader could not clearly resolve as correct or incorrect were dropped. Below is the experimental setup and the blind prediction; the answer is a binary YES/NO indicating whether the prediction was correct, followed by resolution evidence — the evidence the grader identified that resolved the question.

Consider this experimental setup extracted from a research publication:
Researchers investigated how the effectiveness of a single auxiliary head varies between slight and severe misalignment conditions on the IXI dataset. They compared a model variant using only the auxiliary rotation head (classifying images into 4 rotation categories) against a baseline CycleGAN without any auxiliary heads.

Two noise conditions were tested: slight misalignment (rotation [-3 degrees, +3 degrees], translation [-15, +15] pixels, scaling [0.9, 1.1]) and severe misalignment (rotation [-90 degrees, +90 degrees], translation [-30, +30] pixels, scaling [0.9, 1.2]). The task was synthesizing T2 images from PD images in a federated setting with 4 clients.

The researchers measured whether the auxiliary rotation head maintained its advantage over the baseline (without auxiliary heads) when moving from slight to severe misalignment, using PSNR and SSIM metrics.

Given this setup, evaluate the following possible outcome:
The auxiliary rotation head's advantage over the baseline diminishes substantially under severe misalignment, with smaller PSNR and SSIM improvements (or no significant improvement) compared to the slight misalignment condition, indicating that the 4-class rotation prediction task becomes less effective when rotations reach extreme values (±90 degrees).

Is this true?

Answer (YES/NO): YES